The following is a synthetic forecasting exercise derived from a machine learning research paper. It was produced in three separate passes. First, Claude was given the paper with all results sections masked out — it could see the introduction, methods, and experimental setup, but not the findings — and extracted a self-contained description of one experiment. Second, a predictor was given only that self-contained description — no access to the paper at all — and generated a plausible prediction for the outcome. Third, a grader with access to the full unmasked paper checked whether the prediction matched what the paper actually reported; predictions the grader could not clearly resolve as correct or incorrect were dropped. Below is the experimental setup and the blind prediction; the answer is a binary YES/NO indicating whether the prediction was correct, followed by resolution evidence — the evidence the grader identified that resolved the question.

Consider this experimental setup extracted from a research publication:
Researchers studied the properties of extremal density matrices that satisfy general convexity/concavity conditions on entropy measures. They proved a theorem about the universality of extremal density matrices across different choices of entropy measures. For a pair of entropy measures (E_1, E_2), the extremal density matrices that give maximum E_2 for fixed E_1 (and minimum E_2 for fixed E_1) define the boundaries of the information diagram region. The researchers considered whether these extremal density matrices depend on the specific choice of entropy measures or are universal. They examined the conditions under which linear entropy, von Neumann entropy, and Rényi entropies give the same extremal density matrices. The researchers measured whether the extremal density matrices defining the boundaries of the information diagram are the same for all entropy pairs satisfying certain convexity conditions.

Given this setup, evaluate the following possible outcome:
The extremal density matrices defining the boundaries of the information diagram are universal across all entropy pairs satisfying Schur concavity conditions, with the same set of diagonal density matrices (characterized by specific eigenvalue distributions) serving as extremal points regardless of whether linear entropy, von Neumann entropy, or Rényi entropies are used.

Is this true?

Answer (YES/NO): NO